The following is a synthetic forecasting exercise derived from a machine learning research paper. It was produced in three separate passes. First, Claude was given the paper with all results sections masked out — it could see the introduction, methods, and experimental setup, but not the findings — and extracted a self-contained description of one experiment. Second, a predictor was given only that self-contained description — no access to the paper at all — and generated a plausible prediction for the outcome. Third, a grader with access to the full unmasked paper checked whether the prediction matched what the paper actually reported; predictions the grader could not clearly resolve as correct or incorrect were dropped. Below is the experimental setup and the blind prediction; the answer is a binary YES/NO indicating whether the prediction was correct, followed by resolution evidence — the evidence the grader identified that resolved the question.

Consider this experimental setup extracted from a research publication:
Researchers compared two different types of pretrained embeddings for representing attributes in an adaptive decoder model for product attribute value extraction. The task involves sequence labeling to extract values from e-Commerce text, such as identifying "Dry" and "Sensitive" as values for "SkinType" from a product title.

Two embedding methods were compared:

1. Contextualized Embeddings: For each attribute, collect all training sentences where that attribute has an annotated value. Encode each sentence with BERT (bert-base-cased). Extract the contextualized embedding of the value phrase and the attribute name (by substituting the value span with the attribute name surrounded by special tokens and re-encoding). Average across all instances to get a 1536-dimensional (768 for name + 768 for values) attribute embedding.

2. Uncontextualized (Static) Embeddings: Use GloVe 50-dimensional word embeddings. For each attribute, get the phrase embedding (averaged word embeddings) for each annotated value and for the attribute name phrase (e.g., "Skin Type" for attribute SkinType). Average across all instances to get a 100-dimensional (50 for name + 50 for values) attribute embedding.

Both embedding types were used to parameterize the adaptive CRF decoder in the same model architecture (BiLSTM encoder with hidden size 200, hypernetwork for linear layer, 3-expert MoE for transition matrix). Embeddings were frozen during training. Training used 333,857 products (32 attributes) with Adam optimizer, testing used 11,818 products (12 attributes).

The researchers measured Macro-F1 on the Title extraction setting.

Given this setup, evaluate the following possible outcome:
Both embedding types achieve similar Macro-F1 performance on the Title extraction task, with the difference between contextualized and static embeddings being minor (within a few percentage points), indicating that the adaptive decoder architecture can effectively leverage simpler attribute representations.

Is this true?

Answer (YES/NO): YES